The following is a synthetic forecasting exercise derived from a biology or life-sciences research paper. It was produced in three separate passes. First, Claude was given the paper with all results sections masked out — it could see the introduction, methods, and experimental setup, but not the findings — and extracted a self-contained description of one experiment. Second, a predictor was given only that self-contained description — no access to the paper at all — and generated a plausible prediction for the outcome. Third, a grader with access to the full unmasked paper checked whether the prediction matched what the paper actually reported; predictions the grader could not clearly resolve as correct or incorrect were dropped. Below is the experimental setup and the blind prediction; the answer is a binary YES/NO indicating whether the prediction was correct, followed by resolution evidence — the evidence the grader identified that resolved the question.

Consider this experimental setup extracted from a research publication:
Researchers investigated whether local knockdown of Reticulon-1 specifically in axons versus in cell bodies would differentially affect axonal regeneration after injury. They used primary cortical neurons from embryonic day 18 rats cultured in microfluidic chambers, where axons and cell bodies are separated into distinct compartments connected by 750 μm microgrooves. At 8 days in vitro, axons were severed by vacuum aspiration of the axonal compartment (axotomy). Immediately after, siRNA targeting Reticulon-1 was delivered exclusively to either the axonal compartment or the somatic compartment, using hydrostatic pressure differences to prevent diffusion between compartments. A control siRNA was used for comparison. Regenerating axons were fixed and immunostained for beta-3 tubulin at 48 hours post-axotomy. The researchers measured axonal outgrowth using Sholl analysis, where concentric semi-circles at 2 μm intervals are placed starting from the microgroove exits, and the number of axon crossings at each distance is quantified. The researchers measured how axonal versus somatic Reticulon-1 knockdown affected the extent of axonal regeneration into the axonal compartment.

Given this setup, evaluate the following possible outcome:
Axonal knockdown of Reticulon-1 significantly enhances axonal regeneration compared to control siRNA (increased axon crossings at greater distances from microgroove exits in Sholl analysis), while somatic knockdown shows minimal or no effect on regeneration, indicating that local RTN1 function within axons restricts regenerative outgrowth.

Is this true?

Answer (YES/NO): NO